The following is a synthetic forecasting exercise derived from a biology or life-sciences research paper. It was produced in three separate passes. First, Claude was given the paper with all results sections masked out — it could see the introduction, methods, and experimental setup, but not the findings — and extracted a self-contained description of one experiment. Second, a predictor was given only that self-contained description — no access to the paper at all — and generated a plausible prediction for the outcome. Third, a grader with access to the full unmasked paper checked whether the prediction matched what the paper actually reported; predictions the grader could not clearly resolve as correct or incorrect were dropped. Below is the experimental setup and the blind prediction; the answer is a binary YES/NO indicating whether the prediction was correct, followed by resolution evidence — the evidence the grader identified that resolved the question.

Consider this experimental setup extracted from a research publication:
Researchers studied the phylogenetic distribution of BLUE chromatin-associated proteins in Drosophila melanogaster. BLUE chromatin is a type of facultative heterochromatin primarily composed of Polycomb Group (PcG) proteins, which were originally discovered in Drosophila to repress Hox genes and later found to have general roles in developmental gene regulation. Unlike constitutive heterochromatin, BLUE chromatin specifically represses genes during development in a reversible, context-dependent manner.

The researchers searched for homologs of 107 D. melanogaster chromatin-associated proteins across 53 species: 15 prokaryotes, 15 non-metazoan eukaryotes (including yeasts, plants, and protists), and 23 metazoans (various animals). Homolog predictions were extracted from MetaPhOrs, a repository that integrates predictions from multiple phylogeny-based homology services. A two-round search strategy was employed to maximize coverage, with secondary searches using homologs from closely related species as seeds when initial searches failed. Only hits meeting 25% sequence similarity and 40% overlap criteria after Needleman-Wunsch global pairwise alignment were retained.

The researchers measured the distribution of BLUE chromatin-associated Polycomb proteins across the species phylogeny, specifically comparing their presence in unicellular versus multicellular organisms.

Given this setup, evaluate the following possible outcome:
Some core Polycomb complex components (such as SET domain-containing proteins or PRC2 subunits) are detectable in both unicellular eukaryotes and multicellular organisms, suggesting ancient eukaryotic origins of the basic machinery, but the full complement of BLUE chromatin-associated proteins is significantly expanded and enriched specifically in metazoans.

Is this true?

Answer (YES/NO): NO